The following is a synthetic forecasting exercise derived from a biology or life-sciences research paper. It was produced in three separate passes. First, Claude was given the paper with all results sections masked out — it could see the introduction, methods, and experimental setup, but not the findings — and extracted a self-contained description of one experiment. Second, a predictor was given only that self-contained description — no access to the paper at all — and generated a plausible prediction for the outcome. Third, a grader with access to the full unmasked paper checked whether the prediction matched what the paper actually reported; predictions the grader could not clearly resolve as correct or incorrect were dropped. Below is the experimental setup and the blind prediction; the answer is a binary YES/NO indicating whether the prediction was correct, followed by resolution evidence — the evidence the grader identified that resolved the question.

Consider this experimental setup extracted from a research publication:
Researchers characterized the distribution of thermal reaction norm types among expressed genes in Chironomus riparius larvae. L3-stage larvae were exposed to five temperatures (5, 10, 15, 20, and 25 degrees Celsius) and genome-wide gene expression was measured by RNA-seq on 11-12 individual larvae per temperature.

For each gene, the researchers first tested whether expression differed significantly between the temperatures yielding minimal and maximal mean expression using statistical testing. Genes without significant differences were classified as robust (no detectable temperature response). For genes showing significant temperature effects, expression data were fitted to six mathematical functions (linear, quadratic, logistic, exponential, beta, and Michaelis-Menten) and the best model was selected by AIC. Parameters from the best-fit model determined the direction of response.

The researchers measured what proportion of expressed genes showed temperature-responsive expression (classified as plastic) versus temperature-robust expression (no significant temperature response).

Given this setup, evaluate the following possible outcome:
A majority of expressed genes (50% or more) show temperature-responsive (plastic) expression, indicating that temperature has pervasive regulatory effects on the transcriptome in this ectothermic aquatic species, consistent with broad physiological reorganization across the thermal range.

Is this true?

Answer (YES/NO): YES